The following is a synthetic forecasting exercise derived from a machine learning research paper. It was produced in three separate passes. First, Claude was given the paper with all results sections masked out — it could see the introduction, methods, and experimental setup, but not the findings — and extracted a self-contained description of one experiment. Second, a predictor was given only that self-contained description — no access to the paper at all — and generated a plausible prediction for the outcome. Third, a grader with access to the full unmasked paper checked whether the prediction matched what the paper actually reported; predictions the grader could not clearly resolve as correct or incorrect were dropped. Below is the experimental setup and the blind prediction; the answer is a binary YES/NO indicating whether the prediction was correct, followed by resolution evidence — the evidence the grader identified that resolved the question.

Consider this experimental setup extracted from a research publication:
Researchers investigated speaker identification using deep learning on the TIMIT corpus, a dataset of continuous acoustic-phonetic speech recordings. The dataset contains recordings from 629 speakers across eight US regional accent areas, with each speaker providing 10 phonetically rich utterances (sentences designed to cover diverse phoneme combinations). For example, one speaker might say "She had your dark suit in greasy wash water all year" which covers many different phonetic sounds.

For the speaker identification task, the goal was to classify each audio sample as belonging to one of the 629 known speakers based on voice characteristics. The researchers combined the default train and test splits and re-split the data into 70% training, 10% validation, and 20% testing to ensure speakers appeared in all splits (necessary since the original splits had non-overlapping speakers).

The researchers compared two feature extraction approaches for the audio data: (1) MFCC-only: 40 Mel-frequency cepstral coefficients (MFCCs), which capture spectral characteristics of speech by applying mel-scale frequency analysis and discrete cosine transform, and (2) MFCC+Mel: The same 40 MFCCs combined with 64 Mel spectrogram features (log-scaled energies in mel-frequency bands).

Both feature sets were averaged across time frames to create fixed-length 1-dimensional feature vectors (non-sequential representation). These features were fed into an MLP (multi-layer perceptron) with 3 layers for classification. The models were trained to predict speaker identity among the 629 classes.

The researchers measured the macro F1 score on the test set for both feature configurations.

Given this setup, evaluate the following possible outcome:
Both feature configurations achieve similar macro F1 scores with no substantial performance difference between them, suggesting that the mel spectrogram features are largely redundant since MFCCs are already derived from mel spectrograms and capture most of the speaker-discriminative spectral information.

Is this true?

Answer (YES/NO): NO